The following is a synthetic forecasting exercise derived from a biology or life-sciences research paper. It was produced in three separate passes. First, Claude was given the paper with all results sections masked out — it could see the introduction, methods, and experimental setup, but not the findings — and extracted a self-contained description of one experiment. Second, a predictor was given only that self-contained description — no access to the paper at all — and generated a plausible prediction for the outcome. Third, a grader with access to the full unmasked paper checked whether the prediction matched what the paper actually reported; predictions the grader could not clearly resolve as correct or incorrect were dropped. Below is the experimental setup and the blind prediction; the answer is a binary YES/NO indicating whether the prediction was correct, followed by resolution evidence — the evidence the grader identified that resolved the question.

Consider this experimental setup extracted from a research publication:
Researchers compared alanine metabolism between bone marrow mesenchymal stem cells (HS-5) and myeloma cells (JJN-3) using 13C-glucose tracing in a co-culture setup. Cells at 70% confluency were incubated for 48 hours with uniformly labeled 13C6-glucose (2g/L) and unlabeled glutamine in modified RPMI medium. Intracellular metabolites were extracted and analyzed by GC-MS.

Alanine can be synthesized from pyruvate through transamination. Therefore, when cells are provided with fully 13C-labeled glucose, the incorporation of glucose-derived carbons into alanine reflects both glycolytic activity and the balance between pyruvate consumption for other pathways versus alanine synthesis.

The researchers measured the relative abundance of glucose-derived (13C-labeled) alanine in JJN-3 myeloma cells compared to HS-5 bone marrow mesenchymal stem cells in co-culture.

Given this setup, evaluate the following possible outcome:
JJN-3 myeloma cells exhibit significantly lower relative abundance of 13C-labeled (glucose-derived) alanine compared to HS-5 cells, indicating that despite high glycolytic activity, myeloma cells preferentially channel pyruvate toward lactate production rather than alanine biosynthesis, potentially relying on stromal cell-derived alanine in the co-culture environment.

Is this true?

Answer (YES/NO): NO